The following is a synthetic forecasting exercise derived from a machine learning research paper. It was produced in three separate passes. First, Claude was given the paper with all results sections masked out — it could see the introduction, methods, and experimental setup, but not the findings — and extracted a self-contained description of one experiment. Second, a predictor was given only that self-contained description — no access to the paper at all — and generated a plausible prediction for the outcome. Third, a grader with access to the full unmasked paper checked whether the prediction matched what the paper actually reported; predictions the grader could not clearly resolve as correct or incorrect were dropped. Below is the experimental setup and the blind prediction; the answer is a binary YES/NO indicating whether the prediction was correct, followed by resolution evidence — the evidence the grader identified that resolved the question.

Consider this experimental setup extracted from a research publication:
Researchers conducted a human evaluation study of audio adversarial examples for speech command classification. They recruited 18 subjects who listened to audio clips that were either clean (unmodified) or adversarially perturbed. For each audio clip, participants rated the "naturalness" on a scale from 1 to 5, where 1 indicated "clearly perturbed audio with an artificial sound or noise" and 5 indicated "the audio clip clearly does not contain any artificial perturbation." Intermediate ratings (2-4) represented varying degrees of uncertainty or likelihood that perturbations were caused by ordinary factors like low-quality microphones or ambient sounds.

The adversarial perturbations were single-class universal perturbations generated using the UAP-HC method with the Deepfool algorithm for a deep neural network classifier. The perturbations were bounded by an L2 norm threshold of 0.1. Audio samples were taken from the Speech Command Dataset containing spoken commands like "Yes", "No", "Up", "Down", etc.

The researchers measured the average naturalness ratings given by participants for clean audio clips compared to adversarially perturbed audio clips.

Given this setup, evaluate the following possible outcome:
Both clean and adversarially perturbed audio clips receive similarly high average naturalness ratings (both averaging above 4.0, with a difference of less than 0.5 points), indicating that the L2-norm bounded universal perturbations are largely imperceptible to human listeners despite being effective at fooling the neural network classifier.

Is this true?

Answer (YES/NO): NO